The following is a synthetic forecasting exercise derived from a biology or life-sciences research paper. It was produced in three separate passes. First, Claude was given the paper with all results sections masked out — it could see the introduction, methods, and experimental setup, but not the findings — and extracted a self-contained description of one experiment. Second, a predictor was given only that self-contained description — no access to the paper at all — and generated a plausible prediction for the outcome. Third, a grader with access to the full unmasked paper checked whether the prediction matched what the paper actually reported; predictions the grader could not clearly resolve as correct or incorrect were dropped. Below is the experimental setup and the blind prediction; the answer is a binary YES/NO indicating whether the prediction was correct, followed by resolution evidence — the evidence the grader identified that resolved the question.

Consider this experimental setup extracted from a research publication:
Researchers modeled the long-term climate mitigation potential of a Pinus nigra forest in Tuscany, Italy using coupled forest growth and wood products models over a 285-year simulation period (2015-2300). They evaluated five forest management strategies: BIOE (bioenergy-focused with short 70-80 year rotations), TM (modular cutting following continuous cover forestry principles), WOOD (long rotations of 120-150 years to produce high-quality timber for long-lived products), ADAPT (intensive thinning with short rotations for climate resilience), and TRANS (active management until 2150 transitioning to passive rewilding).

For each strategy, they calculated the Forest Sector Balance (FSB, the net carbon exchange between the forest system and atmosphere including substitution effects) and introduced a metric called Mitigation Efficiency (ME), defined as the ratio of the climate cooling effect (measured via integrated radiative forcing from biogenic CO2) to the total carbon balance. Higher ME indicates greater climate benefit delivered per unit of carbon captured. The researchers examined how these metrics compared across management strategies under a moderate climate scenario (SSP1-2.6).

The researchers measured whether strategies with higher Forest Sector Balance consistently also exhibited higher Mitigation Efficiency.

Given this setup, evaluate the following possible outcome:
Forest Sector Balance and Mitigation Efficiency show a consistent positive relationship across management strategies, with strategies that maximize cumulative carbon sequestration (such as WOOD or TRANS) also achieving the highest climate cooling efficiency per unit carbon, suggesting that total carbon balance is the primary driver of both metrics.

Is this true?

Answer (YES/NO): NO